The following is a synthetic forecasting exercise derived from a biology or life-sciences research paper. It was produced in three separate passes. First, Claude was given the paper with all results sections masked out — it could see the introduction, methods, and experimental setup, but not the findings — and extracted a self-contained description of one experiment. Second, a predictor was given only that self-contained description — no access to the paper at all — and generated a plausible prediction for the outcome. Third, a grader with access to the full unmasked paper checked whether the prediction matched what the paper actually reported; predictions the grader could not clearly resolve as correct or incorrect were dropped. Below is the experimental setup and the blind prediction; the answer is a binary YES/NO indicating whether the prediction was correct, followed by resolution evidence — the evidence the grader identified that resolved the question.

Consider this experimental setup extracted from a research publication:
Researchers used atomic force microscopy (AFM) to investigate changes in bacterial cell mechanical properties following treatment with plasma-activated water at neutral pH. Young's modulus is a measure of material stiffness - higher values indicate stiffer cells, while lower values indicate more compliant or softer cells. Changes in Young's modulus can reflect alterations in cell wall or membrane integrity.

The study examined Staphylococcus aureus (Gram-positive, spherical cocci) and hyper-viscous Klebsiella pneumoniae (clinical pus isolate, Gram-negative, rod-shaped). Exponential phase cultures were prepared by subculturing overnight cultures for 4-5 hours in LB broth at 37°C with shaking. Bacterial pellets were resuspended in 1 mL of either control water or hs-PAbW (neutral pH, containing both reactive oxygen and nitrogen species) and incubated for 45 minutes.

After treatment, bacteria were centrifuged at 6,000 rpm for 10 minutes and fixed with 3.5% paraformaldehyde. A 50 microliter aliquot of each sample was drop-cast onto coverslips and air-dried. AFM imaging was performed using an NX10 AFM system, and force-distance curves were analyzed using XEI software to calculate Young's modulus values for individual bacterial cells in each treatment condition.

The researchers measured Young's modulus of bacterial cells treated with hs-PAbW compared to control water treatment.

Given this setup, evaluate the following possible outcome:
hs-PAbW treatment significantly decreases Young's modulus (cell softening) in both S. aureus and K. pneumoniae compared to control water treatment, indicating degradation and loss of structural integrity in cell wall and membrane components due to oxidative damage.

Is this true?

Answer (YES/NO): NO